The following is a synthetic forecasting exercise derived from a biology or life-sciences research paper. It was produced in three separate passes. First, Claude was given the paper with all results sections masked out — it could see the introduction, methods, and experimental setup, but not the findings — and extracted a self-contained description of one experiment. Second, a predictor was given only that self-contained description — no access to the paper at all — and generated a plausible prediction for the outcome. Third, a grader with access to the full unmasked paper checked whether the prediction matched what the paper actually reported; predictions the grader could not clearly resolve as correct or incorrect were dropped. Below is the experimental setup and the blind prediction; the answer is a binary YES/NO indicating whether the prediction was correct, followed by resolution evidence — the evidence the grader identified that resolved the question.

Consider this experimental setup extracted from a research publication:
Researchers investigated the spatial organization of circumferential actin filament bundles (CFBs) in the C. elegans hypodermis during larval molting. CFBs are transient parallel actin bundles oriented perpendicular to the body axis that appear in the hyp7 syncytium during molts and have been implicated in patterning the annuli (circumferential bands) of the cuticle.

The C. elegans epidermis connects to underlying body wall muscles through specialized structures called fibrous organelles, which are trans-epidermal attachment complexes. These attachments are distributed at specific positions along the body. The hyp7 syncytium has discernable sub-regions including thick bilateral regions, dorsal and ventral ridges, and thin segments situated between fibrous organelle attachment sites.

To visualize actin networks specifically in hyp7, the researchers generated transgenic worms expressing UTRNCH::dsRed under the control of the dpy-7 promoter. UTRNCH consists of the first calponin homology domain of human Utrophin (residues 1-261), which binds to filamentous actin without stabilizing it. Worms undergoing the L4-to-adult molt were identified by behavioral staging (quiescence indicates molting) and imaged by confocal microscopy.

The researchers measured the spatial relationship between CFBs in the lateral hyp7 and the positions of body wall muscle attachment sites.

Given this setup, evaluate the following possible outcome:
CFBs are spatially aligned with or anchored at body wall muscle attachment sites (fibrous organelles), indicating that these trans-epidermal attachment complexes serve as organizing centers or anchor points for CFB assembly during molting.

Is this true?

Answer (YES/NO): NO